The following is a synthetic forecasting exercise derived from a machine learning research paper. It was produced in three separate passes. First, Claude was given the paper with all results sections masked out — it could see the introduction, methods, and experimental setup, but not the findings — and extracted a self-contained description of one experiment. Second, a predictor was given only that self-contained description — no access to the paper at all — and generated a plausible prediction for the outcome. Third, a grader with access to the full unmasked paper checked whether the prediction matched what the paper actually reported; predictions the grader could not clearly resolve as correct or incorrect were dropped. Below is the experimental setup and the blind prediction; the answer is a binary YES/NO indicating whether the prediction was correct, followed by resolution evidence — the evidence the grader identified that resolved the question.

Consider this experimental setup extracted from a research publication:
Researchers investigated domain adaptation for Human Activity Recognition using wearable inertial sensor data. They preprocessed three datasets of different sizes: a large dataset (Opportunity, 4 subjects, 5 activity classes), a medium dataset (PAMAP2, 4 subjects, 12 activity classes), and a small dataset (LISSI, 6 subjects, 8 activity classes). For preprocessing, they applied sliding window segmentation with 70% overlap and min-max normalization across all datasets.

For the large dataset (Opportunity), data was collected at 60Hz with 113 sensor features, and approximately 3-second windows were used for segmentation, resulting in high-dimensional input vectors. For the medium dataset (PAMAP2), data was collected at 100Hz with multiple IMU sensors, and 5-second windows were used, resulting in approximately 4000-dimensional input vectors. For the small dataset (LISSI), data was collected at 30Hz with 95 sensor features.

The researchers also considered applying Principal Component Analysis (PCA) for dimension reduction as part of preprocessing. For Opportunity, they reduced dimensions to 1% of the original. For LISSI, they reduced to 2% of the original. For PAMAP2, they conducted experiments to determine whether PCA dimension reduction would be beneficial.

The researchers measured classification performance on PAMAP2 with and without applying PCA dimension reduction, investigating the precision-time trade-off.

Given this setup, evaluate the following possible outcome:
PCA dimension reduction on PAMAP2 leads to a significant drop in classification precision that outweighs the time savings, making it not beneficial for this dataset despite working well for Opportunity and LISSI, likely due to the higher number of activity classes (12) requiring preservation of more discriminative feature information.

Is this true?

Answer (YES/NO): YES